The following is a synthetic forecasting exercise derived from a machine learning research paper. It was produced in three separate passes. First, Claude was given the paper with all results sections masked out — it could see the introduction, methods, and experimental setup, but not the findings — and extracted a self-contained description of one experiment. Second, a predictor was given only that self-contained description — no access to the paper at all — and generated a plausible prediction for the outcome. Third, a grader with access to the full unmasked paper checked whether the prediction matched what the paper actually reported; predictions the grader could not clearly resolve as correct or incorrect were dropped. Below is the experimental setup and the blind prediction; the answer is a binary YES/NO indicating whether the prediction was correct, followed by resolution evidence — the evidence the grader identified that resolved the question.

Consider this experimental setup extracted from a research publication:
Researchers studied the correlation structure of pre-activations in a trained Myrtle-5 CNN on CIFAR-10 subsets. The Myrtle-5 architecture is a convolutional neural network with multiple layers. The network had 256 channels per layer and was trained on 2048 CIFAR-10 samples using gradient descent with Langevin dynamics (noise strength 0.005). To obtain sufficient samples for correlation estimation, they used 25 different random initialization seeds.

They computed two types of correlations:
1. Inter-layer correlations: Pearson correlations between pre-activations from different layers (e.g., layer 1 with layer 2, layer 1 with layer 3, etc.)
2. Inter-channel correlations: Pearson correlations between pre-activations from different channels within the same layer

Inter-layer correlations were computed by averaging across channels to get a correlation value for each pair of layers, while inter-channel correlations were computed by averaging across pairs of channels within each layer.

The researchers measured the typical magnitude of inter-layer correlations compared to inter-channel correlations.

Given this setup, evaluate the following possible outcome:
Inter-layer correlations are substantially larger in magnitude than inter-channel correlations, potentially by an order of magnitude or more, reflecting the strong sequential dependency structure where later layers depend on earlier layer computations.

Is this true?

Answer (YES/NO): NO